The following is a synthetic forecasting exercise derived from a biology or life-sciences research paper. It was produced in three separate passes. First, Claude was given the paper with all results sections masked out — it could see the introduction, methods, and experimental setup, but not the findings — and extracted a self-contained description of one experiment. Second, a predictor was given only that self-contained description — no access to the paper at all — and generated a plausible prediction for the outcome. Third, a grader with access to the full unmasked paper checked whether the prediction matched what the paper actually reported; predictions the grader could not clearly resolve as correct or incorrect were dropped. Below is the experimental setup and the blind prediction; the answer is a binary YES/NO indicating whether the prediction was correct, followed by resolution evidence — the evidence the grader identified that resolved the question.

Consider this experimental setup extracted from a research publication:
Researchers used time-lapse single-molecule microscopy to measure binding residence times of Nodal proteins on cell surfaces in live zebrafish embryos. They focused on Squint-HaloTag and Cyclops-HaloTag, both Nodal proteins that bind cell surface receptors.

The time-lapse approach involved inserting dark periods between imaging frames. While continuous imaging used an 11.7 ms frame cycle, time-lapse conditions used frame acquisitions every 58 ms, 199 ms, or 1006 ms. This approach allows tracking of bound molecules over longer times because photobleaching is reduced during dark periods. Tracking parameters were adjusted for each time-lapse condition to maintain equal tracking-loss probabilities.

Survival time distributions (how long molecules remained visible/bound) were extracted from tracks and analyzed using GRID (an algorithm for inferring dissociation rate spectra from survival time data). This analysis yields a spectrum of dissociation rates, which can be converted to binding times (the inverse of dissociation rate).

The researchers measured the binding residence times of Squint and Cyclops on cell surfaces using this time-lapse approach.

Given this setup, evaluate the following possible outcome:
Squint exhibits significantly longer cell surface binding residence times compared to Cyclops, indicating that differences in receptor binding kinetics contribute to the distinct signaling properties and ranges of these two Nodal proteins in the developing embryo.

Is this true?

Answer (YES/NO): NO